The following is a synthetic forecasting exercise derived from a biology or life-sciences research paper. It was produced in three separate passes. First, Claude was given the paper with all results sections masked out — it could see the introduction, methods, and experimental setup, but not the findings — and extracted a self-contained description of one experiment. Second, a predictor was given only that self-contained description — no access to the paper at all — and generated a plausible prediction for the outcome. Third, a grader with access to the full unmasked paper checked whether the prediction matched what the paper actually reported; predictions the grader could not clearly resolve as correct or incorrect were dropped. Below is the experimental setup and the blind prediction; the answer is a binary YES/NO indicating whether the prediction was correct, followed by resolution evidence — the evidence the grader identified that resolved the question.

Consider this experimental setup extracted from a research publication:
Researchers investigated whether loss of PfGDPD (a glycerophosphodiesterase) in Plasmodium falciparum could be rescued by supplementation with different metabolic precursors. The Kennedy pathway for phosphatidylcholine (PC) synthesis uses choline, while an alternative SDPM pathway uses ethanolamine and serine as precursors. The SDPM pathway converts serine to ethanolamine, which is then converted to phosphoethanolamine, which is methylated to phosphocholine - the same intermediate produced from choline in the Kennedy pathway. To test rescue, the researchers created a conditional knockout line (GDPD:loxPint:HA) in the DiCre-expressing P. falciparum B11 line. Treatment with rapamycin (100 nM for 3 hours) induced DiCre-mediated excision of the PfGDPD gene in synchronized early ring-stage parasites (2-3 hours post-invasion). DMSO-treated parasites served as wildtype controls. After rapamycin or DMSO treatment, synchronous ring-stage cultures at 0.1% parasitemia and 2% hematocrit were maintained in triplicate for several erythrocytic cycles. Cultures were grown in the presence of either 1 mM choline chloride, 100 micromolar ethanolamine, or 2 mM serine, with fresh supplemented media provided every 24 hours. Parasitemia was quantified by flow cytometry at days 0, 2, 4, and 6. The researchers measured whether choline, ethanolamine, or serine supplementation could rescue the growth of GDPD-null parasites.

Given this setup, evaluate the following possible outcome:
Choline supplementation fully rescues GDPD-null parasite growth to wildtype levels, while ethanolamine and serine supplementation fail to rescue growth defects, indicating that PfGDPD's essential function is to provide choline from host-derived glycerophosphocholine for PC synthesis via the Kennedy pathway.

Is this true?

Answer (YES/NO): NO